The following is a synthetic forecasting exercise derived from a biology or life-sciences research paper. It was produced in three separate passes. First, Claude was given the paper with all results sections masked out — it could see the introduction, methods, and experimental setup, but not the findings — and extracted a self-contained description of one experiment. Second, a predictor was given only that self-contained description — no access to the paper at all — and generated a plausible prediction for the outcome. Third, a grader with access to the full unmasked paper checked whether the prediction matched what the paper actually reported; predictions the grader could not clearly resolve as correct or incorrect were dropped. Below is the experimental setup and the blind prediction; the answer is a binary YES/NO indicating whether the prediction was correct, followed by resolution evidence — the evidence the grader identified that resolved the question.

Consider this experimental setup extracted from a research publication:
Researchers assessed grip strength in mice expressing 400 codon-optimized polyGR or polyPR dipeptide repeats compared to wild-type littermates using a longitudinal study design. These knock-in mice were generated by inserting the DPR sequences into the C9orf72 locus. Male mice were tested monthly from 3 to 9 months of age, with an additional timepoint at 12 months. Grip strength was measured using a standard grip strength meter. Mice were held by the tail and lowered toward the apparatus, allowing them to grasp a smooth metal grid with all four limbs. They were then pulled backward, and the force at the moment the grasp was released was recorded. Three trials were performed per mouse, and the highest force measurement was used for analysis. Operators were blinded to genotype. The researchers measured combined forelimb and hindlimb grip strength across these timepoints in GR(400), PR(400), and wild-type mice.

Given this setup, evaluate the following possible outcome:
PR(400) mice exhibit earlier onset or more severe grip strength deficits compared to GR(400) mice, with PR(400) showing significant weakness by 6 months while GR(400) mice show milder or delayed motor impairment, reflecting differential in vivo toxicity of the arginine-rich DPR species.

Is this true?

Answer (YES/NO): NO